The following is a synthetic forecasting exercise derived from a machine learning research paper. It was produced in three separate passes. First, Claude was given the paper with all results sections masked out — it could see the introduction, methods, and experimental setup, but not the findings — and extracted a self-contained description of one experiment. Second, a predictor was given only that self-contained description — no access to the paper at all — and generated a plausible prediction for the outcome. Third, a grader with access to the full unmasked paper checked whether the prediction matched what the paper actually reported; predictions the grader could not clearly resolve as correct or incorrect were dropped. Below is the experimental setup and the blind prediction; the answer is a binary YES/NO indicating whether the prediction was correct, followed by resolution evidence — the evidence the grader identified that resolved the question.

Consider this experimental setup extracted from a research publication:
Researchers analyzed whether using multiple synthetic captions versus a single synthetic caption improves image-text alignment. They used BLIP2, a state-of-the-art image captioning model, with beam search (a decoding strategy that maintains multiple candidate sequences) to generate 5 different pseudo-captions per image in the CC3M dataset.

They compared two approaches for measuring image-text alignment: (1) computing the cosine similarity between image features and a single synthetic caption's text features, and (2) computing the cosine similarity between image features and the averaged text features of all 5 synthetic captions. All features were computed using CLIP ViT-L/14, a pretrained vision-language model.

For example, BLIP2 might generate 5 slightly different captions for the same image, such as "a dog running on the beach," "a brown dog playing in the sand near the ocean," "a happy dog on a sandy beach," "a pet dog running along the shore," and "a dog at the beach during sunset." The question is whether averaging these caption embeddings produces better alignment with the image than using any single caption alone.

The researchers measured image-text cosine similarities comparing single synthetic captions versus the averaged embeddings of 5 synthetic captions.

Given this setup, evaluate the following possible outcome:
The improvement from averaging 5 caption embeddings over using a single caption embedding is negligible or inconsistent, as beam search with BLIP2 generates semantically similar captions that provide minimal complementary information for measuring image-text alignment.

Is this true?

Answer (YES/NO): NO